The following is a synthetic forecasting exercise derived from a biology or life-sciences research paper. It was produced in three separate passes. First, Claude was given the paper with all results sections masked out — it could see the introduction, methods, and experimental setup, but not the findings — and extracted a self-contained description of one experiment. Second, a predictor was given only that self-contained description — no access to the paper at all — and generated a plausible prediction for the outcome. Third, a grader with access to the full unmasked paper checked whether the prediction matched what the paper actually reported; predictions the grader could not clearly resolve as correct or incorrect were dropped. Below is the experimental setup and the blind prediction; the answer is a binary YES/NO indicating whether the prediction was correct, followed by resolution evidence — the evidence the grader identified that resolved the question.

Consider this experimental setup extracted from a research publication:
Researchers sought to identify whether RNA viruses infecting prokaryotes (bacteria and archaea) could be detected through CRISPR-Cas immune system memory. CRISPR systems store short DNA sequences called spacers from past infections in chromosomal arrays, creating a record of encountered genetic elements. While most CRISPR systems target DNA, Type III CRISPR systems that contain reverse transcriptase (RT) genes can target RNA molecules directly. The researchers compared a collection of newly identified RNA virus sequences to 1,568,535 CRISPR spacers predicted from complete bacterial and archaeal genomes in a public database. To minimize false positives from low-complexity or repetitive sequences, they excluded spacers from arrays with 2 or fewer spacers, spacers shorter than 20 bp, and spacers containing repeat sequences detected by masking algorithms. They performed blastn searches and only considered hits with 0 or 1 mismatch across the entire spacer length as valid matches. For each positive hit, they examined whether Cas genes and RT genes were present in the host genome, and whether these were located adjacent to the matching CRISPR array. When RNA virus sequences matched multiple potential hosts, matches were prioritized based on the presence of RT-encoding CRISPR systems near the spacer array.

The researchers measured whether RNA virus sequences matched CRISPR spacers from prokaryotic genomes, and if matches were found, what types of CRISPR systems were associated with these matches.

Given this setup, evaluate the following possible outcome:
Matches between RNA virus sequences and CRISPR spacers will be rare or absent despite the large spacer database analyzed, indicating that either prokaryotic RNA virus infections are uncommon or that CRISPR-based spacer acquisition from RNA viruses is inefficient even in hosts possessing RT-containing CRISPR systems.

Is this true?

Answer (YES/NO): NO